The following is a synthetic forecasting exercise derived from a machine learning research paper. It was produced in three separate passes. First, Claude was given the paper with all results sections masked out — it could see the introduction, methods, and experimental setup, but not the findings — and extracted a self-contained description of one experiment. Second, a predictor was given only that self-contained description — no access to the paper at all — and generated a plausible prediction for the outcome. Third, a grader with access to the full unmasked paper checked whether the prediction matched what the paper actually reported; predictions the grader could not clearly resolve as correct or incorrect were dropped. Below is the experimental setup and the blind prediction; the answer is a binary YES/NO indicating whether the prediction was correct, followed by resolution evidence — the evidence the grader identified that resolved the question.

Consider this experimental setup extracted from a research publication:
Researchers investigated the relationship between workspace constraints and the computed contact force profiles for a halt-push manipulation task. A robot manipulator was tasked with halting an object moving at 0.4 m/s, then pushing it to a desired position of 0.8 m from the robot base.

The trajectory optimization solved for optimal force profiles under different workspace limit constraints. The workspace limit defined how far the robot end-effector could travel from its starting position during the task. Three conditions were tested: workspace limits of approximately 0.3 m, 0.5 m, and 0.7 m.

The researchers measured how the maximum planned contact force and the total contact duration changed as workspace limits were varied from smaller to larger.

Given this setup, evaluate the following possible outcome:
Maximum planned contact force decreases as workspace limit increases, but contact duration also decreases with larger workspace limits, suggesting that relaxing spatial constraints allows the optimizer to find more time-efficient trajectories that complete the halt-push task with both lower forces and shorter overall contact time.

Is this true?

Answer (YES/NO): NO